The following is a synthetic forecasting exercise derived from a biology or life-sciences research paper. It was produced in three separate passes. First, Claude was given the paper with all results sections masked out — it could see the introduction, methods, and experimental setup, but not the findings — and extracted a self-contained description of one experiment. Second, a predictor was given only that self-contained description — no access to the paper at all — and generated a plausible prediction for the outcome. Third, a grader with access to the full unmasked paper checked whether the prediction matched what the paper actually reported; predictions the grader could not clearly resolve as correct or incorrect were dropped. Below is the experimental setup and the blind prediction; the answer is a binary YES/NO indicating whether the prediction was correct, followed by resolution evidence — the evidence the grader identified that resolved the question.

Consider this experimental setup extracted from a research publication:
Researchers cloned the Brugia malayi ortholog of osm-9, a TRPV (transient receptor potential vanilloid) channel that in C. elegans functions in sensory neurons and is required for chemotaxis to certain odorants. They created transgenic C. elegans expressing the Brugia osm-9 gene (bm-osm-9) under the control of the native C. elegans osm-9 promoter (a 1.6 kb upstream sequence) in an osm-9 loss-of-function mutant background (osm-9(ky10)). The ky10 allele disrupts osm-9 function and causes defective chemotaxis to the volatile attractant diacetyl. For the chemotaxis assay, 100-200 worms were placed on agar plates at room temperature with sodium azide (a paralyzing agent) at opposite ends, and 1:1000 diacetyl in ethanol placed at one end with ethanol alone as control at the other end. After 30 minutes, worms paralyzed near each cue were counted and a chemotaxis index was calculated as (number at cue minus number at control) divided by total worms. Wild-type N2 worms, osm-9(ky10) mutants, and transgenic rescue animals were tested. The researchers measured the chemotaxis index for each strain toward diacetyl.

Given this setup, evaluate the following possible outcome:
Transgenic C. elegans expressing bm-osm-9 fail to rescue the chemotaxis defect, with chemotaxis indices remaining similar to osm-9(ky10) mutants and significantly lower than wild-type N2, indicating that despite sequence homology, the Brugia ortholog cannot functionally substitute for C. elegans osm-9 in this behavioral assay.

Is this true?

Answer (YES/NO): YES